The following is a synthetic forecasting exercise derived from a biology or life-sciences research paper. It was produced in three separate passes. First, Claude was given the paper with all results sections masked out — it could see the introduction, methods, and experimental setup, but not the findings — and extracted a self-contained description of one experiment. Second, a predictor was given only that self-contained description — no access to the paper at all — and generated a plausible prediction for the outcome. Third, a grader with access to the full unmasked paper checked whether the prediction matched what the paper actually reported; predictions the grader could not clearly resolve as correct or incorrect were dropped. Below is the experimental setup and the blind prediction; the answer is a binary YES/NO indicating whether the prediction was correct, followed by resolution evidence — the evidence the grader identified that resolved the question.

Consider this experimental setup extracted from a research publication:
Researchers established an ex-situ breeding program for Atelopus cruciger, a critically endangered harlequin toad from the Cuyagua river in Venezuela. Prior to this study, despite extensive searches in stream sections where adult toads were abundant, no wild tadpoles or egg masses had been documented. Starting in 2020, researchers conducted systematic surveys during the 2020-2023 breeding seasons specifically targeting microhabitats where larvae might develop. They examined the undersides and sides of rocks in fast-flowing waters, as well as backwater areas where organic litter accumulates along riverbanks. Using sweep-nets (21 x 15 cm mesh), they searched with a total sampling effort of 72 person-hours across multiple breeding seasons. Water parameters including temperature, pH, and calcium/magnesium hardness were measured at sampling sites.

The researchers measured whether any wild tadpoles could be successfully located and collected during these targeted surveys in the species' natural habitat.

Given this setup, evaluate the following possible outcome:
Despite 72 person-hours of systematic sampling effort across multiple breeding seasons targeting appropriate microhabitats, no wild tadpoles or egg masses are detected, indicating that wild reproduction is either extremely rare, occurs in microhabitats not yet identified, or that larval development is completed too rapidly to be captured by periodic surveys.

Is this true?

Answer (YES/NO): NO